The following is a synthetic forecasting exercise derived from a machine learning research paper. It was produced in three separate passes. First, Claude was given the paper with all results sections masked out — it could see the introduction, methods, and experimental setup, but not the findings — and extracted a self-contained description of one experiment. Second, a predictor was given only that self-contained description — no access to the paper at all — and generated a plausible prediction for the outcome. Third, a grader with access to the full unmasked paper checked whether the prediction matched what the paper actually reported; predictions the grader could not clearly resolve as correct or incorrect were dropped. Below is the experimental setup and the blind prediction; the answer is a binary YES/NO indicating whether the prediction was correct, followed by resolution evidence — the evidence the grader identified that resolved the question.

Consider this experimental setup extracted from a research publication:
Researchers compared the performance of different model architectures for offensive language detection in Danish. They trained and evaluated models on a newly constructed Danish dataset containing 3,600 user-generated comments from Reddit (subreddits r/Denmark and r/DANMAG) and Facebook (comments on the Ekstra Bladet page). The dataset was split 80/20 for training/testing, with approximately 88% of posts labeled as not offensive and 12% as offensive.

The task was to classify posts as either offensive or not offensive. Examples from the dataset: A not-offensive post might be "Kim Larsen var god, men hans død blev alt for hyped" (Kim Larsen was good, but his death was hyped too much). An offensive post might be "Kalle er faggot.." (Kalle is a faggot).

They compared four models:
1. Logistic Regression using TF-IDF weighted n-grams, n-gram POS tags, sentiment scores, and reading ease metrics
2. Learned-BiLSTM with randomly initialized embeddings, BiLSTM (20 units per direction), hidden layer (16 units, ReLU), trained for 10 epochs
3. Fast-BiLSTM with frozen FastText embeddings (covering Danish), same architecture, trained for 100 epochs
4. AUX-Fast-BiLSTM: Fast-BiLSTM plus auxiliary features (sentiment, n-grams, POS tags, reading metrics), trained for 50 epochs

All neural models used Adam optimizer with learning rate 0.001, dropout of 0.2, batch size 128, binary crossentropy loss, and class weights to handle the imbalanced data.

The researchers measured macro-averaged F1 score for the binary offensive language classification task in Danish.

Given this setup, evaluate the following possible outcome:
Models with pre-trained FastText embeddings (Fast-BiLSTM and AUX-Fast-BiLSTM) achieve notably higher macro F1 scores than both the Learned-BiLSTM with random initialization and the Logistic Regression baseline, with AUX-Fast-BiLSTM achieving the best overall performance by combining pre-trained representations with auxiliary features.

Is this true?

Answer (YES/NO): NO